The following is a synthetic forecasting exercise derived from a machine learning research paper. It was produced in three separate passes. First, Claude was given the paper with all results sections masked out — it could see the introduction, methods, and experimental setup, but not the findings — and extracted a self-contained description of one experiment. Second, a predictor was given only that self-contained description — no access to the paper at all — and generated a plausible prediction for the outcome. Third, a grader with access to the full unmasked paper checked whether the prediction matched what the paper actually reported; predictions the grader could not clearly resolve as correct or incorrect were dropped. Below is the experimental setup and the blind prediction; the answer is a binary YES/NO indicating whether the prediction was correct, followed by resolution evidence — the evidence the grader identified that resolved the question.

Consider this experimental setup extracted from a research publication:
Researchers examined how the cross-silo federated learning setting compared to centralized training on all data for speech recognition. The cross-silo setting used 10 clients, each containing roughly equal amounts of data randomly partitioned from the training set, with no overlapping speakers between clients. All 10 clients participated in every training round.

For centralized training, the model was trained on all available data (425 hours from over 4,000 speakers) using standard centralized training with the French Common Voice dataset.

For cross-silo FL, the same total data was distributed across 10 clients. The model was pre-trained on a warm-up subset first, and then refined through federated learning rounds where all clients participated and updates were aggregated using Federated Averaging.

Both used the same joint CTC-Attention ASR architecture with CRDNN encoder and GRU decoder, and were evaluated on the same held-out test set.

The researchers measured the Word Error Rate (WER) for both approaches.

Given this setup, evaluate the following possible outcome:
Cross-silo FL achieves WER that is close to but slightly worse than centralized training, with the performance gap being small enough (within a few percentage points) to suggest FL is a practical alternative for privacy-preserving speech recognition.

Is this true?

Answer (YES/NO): YES